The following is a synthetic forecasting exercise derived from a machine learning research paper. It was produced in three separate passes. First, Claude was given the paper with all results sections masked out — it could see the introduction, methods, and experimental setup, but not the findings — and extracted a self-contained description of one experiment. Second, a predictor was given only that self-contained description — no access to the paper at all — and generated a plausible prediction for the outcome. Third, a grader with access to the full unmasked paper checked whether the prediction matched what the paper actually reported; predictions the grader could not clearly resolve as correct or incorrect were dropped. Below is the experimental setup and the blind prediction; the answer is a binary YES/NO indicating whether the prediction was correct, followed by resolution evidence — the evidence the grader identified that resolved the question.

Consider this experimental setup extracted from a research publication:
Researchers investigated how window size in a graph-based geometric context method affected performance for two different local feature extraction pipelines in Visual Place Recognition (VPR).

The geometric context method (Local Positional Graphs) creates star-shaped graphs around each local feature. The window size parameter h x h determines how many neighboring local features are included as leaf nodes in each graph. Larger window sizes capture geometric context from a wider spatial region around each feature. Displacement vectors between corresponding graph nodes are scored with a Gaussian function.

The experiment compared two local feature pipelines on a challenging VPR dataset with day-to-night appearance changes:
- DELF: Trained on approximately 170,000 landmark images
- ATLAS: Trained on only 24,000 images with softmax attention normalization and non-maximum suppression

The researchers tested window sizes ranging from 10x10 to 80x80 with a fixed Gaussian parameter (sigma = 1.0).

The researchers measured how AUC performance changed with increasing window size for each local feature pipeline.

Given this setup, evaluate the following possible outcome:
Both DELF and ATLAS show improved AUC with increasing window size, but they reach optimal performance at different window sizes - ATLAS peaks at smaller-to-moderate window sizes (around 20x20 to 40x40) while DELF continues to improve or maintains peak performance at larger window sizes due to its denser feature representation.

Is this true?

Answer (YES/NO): NO